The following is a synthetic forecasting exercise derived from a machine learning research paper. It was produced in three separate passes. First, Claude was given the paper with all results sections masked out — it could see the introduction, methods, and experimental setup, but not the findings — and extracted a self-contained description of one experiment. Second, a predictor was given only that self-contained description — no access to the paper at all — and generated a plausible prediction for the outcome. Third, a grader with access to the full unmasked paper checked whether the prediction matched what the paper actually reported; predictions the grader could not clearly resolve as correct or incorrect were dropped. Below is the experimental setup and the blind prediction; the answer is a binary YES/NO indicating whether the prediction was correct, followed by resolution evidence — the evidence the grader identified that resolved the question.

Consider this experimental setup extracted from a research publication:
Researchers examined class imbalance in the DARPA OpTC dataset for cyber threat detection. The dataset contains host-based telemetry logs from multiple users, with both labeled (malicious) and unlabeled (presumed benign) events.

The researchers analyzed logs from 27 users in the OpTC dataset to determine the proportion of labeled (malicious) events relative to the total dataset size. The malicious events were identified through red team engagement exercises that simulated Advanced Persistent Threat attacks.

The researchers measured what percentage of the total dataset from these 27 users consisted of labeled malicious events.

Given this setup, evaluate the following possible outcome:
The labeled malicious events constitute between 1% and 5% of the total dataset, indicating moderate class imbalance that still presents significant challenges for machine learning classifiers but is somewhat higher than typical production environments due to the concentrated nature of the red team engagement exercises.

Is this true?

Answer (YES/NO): NO